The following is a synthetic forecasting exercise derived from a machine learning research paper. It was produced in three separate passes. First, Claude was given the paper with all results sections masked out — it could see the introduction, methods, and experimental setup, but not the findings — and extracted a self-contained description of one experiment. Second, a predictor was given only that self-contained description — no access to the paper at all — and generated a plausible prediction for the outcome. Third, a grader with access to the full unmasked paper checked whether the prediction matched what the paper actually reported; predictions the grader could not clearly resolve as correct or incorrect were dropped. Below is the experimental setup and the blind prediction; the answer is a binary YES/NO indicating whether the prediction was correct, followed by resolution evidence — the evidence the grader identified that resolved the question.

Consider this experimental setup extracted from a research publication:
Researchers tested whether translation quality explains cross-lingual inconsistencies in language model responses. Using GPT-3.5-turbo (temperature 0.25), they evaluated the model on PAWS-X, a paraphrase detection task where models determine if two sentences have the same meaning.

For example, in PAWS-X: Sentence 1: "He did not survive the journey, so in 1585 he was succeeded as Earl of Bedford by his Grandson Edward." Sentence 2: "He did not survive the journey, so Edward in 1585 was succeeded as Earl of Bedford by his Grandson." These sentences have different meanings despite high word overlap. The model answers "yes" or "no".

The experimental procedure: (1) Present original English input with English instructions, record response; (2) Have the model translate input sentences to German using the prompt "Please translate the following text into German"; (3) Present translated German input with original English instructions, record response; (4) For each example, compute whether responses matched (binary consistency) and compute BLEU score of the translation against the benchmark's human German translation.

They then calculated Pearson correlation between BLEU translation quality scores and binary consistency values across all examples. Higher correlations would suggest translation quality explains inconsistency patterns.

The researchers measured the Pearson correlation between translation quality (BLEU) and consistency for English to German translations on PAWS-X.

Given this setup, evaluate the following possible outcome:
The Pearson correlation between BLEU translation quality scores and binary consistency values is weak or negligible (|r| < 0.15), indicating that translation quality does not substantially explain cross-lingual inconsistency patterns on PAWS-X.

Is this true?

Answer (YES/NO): YES